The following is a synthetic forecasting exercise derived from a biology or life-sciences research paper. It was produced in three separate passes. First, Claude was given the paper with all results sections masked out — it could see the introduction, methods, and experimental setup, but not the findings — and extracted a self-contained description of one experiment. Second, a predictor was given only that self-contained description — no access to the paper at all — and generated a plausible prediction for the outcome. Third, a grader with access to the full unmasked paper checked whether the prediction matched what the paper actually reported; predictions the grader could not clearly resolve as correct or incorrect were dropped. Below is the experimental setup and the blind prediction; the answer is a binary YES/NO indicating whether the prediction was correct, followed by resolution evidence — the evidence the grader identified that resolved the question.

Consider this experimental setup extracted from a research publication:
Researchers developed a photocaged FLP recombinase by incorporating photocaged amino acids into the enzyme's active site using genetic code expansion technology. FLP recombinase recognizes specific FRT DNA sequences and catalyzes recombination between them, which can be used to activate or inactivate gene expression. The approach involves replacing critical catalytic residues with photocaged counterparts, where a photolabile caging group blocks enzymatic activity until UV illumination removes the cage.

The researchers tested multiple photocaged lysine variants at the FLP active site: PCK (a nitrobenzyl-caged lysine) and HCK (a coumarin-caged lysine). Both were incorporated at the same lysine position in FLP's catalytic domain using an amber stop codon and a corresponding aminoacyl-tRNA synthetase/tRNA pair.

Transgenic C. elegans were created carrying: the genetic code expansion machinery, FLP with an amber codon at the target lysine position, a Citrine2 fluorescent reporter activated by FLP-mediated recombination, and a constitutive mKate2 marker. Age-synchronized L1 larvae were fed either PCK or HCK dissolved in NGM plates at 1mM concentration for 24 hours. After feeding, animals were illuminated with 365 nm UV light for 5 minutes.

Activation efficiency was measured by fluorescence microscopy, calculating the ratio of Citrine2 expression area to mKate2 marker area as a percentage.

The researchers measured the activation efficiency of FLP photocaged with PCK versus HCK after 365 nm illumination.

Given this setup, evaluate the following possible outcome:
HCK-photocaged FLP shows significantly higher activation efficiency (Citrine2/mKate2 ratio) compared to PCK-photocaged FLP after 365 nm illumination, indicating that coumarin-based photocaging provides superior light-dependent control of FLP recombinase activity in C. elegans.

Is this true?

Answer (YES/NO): NO